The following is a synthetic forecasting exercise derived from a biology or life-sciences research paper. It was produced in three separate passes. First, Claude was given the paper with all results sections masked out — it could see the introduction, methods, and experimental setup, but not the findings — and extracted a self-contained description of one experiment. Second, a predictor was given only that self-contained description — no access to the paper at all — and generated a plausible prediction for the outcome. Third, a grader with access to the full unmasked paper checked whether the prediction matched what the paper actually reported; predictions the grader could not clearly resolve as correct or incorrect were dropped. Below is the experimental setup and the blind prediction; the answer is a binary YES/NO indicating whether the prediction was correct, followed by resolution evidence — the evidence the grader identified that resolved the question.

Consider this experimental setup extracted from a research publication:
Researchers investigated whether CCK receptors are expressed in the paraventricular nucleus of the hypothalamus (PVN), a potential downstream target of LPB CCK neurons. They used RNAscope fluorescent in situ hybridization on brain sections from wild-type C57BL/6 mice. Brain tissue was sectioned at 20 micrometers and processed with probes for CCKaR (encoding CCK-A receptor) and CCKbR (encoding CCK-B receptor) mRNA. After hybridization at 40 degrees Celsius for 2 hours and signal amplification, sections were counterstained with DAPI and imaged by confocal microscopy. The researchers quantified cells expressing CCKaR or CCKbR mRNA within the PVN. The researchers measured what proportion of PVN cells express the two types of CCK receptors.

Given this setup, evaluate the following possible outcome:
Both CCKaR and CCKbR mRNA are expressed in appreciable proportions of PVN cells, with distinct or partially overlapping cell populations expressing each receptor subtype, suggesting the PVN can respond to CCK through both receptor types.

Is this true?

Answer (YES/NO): NO